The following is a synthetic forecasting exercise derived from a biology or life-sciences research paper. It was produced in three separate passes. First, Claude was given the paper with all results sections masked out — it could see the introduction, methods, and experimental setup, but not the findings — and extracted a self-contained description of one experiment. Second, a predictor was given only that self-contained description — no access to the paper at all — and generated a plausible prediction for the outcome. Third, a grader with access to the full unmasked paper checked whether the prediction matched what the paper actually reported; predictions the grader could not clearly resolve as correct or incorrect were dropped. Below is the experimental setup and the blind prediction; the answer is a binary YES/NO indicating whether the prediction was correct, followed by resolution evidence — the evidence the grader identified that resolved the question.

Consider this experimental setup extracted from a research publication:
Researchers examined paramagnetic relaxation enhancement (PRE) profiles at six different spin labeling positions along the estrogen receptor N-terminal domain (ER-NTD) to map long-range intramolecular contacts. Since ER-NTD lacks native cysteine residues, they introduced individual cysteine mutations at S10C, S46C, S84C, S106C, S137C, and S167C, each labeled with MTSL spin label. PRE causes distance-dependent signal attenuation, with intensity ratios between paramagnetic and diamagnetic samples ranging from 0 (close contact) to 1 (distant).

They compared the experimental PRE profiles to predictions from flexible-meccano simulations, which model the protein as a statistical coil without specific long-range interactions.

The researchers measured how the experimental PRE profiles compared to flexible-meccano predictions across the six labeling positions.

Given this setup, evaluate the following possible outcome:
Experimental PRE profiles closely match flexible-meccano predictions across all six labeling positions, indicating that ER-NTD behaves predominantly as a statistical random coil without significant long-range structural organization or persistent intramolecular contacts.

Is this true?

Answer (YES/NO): NO